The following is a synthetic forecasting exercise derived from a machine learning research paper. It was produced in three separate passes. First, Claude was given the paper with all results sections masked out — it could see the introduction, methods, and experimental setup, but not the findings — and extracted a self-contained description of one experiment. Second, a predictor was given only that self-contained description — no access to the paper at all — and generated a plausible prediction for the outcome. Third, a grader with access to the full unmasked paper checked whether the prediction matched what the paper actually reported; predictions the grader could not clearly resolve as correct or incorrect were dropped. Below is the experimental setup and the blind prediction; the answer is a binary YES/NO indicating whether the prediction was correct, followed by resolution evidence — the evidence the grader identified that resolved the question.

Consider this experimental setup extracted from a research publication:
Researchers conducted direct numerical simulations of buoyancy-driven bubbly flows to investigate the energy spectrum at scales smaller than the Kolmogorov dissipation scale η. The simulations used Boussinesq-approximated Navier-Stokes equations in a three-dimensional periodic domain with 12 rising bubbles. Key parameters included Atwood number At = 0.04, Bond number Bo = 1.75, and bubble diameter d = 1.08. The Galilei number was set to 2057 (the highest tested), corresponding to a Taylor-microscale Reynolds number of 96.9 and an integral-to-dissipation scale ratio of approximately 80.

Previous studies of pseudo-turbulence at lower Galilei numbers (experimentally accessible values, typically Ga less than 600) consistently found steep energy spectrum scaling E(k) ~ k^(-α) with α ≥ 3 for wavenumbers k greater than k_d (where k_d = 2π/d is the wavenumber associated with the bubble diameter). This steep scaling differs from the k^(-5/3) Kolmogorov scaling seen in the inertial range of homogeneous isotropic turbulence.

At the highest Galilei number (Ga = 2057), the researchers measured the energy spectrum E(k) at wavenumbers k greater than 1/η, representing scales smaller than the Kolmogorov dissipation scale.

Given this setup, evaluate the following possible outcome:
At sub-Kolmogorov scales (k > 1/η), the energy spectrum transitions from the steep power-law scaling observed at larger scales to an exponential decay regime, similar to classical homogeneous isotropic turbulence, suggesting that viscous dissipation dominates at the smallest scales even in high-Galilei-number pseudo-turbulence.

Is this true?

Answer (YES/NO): NO